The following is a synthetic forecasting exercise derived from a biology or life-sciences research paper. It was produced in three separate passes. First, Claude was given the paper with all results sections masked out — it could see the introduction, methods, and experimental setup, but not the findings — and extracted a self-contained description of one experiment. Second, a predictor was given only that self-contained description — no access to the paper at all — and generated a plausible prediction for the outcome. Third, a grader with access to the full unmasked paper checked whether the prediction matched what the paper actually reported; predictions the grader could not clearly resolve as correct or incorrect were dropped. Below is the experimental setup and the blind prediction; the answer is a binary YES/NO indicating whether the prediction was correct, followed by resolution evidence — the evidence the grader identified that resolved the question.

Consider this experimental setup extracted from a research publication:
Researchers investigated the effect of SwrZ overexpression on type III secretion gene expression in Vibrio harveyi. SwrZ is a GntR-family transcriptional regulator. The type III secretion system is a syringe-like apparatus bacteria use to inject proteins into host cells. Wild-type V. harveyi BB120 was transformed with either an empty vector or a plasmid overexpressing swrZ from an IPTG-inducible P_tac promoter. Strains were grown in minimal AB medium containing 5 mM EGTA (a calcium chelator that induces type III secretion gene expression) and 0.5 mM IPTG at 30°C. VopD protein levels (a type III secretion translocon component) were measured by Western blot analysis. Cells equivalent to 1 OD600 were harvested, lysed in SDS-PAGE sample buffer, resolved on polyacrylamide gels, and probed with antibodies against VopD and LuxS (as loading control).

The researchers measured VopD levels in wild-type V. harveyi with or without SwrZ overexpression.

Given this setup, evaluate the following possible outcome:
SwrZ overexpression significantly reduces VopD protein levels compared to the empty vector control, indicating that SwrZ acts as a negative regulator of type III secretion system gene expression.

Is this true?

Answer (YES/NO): YES